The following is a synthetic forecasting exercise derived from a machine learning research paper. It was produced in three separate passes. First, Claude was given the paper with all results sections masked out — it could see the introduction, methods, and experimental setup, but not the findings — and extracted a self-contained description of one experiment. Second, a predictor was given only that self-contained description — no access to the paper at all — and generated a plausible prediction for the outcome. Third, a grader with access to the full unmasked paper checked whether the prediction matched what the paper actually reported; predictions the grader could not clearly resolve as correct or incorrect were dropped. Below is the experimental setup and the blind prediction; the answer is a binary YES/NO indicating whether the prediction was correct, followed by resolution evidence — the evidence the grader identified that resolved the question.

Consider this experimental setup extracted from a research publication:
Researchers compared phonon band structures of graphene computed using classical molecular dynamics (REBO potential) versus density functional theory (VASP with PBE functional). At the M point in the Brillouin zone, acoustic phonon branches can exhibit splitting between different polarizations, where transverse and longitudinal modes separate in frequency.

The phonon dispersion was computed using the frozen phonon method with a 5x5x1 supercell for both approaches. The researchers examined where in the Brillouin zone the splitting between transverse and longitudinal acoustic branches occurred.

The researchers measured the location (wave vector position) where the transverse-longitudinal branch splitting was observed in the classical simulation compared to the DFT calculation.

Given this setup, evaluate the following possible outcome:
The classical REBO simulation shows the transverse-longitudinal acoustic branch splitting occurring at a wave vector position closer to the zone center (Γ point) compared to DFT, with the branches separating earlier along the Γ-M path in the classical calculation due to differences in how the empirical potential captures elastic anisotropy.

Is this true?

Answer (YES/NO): YES